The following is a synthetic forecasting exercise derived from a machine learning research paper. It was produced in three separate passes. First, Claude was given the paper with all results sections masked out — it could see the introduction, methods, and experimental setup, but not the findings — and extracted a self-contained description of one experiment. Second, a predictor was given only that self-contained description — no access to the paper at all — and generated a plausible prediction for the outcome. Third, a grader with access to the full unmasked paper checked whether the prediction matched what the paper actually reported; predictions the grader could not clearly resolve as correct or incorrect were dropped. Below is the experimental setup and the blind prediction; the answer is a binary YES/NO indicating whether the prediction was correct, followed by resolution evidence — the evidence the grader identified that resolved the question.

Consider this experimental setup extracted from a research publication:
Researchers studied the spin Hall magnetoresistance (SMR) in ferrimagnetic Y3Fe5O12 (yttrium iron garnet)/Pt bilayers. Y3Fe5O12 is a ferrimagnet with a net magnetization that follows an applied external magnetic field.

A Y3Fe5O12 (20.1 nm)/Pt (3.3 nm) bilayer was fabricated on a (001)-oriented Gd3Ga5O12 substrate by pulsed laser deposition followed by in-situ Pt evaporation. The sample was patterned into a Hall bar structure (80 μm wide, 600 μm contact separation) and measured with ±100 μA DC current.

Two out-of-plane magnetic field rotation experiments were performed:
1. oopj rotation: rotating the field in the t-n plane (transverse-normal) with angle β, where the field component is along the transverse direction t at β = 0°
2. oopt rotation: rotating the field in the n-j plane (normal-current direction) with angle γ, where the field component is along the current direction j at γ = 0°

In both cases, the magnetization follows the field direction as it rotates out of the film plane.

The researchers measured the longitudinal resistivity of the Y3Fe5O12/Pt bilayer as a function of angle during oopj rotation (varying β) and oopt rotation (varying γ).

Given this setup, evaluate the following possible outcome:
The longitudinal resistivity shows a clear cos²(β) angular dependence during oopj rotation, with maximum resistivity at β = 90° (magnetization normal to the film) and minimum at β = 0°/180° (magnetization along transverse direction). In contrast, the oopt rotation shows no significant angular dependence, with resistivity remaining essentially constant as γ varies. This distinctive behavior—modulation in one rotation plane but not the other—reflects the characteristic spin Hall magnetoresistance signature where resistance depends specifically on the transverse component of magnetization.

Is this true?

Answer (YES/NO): NO